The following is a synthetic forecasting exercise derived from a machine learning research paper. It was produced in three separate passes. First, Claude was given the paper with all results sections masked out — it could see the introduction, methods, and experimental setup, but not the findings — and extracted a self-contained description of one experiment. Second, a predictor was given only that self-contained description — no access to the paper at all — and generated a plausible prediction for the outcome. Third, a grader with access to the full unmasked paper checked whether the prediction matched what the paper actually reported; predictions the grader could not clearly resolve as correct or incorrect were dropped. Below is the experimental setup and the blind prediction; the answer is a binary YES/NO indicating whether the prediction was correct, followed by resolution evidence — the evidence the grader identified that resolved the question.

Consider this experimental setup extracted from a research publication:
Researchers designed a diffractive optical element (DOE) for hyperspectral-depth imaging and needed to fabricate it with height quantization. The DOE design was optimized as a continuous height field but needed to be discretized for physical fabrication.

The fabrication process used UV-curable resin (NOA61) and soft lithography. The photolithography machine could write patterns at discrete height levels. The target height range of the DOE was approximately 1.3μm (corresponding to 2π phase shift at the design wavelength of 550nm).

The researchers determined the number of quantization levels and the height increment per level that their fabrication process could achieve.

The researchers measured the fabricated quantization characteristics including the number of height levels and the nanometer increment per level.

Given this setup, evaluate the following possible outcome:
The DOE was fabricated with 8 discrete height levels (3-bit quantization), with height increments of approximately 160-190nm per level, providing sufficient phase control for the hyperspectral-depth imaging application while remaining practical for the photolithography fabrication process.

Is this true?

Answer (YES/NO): NO